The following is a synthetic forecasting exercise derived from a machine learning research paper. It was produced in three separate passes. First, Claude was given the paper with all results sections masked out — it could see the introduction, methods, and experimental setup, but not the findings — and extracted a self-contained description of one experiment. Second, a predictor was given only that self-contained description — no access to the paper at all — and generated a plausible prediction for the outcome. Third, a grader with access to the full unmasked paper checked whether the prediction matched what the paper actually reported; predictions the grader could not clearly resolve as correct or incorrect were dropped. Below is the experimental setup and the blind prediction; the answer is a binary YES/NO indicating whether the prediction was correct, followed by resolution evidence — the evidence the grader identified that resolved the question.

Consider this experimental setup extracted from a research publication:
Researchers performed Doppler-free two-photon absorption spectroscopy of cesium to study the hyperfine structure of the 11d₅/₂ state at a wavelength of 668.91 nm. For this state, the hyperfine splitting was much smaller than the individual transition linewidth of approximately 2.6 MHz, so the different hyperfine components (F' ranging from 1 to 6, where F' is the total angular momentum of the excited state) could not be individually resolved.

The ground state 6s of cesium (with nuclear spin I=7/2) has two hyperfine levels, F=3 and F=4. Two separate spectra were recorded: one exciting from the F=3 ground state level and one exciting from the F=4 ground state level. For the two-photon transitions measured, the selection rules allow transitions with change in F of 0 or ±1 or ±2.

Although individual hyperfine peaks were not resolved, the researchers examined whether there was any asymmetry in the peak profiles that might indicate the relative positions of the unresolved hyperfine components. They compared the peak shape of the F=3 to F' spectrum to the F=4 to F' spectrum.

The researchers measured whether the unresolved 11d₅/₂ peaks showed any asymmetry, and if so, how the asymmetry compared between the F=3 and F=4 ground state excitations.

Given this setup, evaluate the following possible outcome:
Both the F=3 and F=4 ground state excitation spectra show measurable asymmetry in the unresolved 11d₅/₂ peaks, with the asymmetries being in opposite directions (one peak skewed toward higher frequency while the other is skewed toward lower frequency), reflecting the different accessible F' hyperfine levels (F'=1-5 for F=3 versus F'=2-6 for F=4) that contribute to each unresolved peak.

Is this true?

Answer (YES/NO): YES